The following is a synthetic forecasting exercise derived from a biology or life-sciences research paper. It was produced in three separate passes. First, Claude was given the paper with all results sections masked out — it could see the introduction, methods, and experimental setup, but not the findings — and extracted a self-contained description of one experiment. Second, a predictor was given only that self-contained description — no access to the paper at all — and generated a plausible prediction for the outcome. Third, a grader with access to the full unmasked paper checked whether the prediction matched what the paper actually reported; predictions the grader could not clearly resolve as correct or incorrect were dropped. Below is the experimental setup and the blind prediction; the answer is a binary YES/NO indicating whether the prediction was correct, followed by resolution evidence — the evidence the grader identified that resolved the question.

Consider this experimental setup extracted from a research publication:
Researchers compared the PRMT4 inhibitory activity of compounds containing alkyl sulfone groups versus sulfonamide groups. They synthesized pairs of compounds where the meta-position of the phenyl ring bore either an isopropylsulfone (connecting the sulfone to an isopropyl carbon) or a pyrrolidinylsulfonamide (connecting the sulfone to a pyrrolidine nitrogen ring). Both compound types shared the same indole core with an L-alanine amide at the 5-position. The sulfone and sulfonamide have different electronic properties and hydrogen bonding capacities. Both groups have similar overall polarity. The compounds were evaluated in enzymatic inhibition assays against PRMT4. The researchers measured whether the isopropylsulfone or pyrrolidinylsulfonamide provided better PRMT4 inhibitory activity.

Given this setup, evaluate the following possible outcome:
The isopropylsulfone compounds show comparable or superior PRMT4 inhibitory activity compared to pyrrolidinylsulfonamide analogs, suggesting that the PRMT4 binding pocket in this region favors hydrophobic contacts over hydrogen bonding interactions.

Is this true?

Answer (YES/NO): YES